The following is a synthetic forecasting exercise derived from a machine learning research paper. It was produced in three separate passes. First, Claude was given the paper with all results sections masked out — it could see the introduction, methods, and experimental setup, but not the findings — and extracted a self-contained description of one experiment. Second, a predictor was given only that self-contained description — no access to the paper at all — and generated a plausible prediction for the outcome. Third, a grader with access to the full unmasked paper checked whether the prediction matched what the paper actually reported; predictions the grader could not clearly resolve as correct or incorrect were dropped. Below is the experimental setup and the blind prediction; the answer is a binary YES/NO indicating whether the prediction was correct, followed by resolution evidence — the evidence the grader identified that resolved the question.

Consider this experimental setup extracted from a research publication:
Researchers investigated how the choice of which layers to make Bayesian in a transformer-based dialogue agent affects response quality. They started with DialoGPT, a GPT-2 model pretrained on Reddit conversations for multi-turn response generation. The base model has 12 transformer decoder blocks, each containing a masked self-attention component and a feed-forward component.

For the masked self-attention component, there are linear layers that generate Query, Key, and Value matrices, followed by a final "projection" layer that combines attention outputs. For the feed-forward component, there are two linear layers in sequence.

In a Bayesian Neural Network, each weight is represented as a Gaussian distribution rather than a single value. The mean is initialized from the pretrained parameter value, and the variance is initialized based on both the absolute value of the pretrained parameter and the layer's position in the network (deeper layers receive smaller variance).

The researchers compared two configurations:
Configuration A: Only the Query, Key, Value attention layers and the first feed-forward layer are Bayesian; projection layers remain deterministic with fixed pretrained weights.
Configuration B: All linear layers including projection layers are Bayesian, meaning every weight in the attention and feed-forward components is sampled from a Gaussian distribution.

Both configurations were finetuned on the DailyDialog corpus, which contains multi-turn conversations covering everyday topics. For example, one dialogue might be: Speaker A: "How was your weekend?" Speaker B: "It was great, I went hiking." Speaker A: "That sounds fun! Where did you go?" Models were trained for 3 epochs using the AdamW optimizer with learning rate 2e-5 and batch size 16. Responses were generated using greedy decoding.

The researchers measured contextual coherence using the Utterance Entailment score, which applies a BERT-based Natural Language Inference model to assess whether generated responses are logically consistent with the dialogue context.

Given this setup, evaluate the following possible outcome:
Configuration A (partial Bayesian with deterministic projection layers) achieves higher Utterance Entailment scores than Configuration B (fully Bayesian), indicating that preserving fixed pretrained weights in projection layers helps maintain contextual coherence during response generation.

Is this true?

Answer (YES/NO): YES